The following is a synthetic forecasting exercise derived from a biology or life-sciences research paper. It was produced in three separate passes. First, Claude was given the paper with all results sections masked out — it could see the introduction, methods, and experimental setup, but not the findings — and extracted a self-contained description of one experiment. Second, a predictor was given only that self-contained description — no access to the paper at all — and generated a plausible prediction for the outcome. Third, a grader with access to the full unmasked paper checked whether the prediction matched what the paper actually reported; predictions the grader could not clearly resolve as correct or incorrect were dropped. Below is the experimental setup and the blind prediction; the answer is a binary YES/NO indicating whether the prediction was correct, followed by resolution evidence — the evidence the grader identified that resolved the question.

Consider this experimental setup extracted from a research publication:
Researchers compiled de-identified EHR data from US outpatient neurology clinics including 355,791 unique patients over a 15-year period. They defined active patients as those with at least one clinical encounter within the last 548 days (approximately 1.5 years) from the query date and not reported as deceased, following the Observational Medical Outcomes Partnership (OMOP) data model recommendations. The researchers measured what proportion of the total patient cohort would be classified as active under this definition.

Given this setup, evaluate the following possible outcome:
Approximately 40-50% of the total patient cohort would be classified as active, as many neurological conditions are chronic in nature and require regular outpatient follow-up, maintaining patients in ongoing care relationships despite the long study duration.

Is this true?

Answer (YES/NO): NO